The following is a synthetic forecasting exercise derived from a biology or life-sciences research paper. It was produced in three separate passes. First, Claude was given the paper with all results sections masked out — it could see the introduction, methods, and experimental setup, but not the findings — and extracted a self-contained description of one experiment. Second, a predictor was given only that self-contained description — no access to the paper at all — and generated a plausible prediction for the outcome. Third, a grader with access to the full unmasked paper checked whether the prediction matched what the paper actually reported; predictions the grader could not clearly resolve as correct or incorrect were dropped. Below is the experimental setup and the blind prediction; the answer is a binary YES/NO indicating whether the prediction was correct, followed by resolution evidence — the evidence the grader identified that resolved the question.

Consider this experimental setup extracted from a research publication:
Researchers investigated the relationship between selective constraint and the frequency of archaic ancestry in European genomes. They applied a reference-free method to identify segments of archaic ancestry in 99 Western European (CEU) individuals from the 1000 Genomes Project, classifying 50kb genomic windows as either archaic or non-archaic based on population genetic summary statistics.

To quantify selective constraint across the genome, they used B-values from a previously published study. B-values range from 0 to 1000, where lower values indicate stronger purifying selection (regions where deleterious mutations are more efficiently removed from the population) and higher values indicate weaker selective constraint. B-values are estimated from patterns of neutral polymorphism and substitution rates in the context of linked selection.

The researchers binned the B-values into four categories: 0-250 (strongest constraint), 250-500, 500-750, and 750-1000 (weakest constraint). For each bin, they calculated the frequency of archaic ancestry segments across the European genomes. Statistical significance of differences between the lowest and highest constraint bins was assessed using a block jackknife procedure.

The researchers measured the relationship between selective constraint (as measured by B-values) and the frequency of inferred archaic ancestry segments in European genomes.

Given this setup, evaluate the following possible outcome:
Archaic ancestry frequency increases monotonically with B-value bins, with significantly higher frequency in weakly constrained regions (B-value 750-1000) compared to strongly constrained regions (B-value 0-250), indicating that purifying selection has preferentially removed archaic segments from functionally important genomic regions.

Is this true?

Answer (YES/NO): YES